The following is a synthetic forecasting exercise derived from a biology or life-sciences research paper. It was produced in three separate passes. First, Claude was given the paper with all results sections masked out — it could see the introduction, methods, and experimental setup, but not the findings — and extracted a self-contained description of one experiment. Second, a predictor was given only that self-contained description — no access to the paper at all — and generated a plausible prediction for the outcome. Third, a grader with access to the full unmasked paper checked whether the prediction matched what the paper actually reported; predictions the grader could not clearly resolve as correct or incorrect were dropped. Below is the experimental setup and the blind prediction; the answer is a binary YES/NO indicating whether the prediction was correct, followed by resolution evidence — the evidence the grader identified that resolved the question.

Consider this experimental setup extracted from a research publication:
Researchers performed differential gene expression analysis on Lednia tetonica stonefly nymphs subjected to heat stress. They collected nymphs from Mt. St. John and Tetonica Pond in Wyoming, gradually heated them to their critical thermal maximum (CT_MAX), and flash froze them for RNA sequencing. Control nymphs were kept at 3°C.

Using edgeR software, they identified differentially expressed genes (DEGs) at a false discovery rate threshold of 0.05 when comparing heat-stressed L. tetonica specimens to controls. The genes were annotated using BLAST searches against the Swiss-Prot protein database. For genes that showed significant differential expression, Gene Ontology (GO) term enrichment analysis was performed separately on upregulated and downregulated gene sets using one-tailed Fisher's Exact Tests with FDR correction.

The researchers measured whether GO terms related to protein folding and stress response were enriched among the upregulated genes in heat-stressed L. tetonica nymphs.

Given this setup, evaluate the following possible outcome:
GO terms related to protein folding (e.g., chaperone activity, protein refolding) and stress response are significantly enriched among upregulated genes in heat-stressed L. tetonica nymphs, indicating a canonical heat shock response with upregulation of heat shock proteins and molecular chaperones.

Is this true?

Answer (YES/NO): YES